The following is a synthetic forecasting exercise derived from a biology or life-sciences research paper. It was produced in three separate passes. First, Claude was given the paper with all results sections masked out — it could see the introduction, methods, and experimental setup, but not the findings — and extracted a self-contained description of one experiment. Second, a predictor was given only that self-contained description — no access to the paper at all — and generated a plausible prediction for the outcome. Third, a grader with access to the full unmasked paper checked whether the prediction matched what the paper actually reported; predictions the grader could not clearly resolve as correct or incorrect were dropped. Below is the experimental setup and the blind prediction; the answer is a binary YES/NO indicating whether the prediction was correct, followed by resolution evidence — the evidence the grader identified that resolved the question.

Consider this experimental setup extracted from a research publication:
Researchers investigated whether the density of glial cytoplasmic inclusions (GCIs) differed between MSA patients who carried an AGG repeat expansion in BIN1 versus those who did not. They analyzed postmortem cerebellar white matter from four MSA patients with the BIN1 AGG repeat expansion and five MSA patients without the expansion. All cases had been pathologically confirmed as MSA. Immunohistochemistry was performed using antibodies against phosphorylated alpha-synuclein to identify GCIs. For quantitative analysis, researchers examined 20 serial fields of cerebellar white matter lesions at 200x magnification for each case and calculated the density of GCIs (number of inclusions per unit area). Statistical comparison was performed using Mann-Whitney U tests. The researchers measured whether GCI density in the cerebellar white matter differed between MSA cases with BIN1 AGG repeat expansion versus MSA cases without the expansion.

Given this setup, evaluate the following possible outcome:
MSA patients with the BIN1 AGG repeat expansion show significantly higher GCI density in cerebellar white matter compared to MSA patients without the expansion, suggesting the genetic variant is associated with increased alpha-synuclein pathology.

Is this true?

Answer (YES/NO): NO